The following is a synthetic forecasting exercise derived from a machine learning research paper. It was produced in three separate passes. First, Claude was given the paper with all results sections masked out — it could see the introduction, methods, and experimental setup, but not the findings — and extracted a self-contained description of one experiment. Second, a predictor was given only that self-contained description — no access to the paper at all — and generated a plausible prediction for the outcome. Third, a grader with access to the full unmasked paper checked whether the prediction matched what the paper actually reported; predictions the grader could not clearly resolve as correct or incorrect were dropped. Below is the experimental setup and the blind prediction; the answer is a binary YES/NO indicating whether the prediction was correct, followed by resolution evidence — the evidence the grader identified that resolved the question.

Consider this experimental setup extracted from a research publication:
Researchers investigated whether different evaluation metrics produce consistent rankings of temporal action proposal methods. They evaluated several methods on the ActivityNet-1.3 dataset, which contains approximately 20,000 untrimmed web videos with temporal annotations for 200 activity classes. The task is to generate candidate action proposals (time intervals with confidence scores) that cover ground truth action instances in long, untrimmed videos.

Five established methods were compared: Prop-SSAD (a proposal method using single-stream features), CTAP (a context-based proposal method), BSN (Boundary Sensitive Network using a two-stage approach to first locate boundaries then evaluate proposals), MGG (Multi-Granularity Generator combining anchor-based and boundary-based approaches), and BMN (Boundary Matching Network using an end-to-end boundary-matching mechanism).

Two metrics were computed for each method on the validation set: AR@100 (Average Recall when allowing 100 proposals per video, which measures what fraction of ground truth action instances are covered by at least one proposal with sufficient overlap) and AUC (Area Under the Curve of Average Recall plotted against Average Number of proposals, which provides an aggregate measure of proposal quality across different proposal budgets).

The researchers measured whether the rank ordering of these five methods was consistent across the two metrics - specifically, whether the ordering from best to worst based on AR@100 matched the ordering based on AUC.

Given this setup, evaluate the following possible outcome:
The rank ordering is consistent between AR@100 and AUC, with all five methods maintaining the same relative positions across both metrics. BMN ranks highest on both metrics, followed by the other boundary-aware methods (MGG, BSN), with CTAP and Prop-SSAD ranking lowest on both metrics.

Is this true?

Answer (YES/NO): YES